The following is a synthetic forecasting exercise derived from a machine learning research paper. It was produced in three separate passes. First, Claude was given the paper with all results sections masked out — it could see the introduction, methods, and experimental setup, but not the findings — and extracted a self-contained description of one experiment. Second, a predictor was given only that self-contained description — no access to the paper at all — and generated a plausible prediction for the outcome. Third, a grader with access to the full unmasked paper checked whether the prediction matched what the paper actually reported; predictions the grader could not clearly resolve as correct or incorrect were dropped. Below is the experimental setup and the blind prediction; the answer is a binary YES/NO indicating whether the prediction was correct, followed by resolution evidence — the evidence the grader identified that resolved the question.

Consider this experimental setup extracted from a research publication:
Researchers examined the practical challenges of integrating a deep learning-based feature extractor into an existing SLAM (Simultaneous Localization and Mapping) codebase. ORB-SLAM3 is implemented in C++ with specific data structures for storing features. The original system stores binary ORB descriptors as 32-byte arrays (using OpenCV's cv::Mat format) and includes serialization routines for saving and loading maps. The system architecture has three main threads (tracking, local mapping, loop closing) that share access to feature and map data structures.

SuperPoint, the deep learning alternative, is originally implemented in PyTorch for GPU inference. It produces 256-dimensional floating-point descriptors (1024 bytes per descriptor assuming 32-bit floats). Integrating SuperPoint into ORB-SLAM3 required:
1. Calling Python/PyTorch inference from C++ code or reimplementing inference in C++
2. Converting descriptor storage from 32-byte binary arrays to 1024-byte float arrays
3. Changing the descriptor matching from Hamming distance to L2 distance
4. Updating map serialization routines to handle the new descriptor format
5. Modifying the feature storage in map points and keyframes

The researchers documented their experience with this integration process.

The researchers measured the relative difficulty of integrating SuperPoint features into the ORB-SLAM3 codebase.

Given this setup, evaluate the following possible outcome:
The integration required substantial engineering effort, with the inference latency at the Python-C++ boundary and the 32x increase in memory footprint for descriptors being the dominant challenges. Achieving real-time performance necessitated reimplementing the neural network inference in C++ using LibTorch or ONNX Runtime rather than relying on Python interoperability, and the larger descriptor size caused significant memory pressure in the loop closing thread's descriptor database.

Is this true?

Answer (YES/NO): NO